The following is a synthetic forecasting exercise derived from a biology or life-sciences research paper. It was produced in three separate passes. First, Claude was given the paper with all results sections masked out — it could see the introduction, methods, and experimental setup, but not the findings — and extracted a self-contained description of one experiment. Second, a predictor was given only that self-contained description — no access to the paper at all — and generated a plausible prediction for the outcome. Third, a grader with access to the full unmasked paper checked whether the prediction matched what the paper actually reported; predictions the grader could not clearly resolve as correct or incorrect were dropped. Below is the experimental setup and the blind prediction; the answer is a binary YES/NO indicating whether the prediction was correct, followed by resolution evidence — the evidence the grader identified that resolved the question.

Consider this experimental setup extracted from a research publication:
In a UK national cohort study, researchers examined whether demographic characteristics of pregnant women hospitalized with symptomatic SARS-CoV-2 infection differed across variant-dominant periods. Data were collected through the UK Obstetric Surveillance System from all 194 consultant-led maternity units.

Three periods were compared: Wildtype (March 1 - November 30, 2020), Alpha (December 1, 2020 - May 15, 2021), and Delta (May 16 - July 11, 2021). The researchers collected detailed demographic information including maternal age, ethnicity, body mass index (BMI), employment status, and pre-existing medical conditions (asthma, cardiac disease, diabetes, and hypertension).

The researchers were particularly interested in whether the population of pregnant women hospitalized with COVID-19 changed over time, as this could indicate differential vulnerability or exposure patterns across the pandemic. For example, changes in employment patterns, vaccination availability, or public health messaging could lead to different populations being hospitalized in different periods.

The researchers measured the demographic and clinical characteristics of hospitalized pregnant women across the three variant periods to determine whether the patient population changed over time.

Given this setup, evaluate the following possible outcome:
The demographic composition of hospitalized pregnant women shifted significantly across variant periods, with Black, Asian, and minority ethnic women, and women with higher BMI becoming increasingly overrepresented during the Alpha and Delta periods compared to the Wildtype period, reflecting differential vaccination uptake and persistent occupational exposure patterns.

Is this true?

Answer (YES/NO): NO